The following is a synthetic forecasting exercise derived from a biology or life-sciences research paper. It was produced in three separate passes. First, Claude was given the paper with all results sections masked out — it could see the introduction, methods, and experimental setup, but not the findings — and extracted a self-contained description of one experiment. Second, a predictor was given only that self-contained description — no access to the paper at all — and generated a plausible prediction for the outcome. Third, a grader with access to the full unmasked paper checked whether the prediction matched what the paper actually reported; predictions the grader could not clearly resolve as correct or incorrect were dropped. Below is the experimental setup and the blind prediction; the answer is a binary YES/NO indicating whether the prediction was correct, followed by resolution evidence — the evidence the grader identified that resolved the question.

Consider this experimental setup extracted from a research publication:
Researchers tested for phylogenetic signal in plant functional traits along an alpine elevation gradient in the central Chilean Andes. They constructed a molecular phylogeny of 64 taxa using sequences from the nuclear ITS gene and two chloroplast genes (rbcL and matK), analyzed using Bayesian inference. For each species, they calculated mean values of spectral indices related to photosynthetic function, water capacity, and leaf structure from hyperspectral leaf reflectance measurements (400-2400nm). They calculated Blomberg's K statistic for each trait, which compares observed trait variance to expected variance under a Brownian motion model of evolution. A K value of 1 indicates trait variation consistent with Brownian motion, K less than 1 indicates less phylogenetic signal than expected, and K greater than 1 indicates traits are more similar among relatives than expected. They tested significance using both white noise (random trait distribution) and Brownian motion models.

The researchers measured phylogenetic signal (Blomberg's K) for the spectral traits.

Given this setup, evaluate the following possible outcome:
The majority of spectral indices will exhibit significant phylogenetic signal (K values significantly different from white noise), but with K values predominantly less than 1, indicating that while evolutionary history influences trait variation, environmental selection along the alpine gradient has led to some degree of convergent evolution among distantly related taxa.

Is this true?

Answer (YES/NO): NO